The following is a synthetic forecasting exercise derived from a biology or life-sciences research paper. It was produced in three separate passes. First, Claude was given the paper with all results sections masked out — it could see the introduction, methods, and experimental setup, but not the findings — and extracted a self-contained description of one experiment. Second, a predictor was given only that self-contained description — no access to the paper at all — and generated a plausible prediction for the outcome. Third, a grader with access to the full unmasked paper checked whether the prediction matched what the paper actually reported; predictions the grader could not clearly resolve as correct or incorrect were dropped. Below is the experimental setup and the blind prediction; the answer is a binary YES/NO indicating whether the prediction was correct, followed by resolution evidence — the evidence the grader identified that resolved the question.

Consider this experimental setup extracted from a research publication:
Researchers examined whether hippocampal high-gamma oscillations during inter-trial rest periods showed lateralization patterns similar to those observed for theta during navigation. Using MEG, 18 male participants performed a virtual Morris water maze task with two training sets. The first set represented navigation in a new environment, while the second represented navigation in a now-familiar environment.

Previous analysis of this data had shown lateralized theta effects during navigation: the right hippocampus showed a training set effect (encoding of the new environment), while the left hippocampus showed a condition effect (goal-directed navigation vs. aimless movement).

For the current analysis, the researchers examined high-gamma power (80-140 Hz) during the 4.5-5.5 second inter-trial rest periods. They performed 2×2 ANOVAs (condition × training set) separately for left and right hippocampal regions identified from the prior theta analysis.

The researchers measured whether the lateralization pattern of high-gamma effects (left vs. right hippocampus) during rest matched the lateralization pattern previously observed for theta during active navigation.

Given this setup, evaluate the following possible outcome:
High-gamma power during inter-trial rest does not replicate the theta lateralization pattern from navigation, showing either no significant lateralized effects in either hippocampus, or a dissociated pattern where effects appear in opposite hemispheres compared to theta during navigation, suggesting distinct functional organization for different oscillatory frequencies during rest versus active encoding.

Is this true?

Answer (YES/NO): NO